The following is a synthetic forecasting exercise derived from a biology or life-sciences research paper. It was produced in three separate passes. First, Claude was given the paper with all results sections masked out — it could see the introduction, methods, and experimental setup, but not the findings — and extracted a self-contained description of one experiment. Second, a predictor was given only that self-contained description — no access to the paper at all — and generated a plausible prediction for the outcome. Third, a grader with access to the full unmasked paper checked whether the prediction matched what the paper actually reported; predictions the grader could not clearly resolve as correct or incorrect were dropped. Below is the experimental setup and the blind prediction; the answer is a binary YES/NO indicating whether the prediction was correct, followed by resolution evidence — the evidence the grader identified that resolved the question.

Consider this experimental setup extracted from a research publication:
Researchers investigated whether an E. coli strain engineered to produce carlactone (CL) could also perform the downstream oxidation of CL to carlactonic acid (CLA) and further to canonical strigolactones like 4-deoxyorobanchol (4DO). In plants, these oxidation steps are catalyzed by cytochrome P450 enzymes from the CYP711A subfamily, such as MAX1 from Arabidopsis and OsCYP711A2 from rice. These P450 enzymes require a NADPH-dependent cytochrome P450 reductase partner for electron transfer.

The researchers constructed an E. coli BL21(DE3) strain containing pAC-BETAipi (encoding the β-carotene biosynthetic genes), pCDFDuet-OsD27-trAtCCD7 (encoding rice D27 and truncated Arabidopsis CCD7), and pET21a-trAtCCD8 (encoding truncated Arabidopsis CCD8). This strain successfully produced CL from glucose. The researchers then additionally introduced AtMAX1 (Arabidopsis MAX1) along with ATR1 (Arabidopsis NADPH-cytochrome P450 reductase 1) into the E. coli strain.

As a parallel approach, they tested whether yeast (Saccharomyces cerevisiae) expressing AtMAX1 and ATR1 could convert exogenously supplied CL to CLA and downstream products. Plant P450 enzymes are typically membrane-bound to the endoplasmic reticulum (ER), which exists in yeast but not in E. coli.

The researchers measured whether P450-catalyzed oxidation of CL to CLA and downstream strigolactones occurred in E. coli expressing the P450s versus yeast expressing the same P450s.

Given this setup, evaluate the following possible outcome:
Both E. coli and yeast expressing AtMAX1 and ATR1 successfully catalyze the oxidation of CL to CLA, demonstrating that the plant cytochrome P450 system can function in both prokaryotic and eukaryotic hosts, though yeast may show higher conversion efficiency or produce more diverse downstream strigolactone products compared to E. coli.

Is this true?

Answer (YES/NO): NO